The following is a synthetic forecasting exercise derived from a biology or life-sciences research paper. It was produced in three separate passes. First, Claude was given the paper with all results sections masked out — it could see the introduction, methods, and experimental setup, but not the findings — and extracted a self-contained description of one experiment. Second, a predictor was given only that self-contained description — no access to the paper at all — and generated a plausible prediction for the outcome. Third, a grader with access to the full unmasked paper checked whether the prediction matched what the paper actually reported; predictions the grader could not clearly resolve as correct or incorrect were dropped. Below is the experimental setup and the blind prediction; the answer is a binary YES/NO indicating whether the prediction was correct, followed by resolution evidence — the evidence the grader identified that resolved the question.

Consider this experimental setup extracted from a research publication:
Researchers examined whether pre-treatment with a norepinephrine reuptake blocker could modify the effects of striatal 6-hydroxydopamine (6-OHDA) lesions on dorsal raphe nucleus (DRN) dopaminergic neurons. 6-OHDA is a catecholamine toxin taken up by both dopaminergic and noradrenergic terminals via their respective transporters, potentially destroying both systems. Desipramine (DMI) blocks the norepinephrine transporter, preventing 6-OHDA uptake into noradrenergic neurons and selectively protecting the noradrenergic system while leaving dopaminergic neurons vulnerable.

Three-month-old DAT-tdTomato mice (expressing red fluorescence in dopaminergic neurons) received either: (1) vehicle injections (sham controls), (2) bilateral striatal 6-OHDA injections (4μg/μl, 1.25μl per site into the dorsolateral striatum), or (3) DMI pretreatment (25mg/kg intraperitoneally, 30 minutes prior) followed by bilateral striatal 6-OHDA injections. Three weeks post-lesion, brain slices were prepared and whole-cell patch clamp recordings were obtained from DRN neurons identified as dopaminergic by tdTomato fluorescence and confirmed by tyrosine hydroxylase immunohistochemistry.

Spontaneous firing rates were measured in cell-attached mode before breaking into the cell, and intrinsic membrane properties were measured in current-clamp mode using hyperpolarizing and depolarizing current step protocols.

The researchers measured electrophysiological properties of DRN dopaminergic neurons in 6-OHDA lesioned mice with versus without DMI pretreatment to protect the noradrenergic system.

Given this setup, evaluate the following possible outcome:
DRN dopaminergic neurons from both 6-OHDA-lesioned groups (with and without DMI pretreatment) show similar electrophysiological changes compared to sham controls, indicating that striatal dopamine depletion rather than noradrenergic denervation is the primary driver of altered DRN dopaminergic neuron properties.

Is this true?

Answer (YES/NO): YES